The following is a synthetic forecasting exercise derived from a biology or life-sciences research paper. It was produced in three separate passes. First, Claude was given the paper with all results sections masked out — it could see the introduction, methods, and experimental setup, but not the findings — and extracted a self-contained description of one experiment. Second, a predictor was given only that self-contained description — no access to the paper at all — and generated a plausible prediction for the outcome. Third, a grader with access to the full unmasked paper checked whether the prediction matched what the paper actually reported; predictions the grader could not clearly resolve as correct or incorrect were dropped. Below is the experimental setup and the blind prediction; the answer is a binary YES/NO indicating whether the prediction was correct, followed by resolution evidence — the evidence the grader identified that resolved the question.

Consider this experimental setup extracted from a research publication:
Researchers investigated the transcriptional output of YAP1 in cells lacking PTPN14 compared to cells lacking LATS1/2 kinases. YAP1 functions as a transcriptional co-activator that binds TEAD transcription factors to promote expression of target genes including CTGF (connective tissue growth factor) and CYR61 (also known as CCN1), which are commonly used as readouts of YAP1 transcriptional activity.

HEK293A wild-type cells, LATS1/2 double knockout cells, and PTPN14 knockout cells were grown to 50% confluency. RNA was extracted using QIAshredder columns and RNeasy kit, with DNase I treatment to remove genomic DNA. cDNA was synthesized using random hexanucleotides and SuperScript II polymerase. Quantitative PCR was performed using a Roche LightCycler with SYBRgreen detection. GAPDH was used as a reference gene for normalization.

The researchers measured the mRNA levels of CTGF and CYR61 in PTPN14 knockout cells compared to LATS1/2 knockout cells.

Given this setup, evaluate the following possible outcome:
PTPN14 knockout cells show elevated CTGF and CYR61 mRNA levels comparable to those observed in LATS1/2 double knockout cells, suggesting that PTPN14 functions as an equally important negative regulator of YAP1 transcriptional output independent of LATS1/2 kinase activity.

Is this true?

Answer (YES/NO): NO